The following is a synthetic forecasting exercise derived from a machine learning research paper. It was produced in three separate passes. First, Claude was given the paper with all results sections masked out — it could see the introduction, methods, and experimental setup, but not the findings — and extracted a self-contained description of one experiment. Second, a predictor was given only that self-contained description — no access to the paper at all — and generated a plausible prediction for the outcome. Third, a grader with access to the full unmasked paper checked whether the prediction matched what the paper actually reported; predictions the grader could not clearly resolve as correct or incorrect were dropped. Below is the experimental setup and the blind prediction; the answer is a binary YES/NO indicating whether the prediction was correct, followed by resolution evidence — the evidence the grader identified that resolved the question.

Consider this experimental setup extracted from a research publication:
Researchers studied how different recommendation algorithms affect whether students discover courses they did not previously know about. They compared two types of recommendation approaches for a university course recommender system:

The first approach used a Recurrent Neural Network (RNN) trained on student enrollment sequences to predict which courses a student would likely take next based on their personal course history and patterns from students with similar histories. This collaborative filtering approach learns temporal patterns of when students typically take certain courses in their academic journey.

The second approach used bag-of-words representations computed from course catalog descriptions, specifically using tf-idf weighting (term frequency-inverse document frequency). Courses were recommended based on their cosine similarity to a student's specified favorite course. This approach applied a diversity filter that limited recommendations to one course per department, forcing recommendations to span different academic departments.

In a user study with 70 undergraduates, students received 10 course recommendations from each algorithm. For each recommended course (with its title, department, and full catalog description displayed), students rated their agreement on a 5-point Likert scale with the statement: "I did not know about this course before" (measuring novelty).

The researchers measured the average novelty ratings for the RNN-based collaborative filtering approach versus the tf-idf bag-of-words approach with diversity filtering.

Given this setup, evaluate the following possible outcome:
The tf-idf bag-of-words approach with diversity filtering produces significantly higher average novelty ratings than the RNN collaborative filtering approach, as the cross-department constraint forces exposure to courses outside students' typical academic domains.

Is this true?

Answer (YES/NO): YES